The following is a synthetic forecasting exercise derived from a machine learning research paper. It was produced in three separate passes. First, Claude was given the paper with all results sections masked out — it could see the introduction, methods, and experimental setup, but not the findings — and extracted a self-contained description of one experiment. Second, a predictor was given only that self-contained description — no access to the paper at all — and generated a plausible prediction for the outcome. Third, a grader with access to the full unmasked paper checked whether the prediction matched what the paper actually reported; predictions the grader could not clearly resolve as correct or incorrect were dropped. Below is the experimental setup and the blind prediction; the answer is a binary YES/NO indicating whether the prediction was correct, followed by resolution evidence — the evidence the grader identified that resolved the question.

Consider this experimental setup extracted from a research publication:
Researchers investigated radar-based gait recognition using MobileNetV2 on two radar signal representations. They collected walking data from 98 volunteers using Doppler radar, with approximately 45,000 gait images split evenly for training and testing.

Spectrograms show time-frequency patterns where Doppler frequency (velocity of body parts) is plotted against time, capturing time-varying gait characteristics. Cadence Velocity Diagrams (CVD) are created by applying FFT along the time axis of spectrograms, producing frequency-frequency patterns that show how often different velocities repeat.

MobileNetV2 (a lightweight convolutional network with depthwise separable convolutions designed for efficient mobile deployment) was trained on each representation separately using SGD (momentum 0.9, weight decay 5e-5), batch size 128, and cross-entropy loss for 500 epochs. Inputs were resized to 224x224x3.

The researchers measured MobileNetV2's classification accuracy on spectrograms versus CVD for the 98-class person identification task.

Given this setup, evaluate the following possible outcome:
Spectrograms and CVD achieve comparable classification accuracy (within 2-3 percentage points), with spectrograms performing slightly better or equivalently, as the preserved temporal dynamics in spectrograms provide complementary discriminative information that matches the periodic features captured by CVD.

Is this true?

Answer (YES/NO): YES